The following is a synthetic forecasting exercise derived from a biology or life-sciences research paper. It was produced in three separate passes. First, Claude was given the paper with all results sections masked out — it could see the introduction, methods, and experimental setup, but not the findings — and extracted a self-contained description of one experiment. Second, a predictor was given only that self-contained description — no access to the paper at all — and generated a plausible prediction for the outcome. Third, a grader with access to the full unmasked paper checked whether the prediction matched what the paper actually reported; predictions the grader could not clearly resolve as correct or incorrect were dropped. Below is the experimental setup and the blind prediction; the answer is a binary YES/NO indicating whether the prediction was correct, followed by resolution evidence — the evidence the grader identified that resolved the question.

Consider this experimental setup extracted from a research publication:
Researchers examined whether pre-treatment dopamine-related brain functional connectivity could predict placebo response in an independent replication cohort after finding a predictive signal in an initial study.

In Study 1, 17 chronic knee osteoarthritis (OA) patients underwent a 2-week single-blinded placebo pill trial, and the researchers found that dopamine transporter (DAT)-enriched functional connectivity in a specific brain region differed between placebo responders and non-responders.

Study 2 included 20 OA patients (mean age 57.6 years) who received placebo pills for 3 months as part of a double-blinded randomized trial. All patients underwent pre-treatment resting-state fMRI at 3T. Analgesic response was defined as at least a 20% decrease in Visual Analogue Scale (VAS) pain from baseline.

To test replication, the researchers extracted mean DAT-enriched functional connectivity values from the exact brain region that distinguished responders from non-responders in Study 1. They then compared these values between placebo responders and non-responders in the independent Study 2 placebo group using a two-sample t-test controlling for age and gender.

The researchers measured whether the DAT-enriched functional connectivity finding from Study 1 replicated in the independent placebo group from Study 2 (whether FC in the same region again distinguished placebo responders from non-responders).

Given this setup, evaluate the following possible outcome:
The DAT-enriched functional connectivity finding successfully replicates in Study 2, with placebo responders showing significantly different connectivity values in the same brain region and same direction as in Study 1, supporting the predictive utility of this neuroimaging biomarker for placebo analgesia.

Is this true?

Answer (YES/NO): NO